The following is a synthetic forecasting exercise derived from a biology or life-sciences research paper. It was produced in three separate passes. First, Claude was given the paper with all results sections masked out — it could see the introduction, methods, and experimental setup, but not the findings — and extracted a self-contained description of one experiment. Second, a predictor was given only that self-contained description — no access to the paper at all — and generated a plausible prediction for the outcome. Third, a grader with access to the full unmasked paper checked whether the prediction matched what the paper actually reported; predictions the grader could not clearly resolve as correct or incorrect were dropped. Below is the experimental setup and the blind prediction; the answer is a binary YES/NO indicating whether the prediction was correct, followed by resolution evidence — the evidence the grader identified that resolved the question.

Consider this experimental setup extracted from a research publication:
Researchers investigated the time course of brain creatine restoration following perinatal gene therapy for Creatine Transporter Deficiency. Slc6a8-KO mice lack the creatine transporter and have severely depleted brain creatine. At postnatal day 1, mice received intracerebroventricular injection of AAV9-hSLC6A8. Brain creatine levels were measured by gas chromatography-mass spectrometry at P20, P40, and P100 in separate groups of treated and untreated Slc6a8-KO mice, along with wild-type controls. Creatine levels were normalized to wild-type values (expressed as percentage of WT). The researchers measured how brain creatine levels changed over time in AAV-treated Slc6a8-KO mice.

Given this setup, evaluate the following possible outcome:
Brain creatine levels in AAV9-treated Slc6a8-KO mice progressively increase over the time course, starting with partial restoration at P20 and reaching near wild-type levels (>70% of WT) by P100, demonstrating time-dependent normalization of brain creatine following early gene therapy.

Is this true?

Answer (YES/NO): NO